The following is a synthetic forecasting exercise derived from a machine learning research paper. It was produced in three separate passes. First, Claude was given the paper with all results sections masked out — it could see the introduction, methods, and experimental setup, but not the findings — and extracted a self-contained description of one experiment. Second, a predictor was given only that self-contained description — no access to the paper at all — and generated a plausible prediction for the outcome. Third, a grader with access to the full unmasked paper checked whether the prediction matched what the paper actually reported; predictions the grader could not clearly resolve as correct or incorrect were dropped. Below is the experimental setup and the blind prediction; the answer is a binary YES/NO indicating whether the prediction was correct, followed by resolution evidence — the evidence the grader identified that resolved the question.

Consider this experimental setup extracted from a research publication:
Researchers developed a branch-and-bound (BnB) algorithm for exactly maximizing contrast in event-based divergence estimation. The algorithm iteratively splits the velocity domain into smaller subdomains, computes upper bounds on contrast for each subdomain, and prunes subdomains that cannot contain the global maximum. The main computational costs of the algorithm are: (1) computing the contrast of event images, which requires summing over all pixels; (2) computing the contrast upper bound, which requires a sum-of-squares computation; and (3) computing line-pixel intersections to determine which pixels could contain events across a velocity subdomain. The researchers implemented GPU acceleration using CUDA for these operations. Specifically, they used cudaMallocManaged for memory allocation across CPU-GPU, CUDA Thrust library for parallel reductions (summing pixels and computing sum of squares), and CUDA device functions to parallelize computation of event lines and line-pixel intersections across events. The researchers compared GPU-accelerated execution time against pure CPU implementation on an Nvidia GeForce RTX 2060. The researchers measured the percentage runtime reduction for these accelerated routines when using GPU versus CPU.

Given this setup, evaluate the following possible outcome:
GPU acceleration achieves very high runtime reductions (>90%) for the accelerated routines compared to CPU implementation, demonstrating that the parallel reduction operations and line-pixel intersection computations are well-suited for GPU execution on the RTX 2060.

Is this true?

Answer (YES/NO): NO